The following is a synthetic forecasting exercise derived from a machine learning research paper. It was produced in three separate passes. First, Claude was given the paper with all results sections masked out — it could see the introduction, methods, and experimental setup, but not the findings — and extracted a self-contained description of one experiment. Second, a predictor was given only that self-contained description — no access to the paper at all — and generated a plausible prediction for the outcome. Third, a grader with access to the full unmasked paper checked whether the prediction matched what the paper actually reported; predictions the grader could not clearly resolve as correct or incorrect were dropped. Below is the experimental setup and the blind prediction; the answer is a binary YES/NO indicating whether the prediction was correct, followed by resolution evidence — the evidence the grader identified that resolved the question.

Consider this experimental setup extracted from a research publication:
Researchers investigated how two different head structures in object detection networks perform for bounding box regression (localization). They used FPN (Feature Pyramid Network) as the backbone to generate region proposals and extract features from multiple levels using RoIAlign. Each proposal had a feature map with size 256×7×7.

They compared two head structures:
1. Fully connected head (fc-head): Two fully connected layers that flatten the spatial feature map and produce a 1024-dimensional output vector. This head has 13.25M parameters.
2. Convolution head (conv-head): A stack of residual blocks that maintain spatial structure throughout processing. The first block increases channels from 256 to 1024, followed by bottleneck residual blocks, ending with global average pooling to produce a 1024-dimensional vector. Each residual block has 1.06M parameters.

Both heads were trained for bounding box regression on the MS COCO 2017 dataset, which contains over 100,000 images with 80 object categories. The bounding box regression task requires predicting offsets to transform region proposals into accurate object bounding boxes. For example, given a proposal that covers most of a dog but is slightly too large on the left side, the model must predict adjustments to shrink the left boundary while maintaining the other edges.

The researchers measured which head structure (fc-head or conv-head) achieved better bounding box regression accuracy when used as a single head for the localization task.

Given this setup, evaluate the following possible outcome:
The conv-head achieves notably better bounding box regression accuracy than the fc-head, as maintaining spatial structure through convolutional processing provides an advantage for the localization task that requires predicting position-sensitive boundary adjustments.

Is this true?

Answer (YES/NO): YES